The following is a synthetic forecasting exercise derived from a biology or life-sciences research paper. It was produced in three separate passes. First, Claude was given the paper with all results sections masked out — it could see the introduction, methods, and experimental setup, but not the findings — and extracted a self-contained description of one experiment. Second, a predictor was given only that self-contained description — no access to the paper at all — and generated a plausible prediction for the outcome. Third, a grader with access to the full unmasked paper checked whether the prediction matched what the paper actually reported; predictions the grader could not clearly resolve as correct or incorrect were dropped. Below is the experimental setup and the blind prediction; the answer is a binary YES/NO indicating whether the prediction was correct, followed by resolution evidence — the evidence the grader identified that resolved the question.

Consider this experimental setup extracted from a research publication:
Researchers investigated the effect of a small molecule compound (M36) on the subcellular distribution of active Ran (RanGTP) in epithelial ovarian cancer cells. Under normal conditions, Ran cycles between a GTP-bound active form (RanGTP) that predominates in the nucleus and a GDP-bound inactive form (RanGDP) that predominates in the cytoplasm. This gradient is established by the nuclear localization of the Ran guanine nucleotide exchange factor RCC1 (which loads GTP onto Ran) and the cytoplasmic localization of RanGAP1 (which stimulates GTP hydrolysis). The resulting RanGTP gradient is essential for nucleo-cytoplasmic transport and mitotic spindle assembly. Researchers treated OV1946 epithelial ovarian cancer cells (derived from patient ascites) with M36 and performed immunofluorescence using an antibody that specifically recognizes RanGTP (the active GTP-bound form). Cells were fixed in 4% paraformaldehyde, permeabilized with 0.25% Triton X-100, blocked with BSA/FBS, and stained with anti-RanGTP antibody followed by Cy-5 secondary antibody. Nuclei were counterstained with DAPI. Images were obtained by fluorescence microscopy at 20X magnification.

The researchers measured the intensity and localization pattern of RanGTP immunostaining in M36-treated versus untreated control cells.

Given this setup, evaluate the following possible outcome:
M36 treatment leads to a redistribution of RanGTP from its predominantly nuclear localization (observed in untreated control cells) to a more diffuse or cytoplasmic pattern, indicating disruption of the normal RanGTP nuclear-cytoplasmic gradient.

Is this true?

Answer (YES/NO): NO